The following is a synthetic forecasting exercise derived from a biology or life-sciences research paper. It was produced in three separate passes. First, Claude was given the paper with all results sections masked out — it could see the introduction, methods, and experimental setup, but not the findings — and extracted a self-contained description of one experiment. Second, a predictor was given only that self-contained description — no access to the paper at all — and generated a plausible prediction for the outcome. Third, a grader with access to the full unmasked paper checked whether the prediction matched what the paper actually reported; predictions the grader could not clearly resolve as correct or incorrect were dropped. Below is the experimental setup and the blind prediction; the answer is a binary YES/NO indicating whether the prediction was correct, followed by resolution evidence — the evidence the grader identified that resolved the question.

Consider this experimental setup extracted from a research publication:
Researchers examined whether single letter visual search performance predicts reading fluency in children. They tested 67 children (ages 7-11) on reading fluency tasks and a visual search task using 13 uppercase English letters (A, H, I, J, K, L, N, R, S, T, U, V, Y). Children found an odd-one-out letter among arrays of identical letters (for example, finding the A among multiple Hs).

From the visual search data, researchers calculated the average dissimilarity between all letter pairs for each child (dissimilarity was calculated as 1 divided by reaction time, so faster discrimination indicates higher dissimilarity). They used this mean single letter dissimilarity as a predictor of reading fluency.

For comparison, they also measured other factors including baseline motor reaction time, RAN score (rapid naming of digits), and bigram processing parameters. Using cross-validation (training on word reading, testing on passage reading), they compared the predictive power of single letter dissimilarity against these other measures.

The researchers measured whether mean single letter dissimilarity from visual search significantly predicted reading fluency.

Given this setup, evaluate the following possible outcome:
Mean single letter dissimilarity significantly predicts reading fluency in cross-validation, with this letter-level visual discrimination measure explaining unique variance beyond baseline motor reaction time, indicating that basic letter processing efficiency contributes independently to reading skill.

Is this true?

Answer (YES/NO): NO